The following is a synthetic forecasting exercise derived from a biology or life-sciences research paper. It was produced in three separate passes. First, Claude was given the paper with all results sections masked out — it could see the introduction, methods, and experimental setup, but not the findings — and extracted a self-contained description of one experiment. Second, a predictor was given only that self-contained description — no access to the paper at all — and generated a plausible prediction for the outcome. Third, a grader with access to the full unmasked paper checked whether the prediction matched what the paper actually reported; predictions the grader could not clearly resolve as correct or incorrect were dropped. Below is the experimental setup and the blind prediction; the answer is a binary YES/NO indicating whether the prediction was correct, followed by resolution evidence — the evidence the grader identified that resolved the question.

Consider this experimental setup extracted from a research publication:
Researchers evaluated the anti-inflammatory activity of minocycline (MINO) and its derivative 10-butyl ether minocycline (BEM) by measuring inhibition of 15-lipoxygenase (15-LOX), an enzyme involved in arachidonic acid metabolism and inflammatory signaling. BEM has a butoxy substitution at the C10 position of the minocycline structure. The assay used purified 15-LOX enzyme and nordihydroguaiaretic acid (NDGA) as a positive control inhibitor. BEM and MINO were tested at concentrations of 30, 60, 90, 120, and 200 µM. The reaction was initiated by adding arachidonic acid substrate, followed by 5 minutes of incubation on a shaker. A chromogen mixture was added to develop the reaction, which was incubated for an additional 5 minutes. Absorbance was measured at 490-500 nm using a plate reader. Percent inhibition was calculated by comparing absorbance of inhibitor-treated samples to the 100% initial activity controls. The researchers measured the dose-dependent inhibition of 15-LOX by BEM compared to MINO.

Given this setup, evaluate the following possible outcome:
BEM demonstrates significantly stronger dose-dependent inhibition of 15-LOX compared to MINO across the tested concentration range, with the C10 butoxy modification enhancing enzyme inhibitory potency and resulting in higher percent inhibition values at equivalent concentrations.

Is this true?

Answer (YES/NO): NO